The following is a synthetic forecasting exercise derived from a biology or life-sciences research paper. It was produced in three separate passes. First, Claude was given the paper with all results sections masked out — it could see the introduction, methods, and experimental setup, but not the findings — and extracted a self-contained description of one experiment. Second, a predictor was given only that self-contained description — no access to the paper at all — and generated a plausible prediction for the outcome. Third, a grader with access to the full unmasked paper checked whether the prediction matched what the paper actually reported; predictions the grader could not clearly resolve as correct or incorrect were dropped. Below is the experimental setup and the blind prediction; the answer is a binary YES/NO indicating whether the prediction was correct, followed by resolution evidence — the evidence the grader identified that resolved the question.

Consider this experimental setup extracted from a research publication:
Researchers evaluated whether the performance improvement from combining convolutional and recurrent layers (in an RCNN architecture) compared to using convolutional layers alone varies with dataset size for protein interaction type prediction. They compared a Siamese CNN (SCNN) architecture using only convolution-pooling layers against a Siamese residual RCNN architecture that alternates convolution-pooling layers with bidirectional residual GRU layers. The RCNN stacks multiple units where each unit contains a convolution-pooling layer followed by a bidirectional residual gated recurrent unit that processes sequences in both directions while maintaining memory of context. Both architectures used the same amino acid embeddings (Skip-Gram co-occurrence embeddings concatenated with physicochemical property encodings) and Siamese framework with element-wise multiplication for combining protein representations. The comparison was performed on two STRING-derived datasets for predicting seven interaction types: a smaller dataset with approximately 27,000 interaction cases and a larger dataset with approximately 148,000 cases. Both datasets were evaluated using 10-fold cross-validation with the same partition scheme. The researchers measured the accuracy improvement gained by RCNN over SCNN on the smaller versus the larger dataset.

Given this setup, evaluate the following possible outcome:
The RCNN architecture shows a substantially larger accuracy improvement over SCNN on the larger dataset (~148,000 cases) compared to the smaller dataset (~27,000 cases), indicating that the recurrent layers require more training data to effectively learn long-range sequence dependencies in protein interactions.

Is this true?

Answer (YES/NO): YES